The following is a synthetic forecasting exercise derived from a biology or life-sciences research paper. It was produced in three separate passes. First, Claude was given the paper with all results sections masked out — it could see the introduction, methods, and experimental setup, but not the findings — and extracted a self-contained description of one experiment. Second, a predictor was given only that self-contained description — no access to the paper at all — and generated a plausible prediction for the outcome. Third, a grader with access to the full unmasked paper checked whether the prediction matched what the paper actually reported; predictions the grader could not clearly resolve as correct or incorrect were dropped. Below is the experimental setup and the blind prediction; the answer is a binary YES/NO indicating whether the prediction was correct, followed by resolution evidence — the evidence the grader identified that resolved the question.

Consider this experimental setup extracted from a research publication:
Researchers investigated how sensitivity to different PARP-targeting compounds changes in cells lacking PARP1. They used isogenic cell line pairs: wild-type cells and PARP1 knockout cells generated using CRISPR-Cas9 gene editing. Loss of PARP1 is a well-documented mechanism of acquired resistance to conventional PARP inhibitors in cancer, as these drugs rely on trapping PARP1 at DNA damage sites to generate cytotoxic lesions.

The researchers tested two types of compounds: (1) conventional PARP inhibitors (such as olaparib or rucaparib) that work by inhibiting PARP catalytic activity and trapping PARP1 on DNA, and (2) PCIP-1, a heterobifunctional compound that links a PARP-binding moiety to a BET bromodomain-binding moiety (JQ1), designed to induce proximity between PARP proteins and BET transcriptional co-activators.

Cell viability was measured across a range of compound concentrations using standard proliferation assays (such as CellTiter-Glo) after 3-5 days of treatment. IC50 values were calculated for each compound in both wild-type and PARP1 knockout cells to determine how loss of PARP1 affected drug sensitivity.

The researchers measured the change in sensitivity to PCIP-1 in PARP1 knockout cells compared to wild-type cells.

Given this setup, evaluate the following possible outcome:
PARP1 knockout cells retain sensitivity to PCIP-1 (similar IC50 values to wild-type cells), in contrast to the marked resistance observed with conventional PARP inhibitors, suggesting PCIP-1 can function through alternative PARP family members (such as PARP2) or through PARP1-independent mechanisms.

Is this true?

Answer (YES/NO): NO